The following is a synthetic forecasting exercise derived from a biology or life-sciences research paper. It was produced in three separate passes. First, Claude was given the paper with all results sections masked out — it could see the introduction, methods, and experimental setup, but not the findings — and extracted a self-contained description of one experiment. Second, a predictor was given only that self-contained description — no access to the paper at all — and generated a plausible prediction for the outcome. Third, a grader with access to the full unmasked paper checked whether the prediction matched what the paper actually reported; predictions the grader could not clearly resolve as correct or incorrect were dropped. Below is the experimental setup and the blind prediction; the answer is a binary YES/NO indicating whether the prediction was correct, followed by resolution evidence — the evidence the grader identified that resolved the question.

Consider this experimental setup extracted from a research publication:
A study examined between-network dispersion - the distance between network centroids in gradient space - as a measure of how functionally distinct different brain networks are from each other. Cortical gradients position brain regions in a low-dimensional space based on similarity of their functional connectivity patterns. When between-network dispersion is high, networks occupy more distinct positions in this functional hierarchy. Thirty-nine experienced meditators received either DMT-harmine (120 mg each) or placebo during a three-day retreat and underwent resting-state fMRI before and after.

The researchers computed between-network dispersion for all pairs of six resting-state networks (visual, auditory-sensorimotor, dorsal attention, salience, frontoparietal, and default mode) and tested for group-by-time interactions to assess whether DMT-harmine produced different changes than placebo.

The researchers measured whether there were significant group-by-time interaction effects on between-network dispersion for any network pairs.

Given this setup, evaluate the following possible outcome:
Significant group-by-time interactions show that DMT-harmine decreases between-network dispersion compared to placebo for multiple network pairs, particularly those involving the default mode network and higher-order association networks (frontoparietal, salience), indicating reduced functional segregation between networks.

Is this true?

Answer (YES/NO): NO